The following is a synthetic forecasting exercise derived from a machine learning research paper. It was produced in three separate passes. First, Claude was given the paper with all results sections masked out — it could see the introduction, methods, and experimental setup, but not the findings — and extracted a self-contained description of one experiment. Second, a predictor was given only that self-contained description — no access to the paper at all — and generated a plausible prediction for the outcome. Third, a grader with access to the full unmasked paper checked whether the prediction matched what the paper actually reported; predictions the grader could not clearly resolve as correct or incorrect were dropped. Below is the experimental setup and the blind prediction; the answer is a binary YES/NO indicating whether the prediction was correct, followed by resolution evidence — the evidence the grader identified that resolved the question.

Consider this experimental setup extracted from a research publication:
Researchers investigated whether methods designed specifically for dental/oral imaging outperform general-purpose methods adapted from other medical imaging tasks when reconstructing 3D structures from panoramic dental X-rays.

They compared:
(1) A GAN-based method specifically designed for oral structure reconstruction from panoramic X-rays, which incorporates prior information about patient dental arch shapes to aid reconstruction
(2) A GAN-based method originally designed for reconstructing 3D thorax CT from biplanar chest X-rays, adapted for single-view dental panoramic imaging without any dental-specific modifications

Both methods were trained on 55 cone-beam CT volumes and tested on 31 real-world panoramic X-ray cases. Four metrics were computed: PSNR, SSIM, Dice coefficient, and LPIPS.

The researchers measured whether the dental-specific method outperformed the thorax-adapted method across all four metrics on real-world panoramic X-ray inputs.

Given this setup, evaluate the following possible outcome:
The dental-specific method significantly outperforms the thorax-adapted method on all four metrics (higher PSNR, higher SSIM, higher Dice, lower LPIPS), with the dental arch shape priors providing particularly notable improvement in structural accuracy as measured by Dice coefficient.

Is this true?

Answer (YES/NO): NO